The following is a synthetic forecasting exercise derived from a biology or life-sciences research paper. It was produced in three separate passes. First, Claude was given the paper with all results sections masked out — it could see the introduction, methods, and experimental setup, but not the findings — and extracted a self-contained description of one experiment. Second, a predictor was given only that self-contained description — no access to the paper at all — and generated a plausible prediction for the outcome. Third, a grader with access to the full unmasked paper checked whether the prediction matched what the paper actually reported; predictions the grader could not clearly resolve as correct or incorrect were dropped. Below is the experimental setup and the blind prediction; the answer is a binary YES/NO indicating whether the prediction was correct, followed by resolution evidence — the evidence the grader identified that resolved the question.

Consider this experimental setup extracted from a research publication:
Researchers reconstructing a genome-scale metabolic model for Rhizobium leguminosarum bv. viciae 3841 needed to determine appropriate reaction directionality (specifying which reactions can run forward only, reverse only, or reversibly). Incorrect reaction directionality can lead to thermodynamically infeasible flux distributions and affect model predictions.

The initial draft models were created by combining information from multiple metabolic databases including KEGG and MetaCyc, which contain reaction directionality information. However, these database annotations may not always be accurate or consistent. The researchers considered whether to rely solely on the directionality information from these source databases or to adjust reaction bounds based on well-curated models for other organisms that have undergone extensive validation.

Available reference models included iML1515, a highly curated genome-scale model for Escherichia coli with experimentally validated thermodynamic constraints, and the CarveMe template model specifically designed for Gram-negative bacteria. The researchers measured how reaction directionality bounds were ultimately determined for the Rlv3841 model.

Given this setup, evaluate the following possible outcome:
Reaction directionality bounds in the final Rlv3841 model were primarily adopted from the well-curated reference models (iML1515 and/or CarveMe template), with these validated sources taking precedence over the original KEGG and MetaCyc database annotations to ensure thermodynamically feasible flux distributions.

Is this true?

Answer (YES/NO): NO